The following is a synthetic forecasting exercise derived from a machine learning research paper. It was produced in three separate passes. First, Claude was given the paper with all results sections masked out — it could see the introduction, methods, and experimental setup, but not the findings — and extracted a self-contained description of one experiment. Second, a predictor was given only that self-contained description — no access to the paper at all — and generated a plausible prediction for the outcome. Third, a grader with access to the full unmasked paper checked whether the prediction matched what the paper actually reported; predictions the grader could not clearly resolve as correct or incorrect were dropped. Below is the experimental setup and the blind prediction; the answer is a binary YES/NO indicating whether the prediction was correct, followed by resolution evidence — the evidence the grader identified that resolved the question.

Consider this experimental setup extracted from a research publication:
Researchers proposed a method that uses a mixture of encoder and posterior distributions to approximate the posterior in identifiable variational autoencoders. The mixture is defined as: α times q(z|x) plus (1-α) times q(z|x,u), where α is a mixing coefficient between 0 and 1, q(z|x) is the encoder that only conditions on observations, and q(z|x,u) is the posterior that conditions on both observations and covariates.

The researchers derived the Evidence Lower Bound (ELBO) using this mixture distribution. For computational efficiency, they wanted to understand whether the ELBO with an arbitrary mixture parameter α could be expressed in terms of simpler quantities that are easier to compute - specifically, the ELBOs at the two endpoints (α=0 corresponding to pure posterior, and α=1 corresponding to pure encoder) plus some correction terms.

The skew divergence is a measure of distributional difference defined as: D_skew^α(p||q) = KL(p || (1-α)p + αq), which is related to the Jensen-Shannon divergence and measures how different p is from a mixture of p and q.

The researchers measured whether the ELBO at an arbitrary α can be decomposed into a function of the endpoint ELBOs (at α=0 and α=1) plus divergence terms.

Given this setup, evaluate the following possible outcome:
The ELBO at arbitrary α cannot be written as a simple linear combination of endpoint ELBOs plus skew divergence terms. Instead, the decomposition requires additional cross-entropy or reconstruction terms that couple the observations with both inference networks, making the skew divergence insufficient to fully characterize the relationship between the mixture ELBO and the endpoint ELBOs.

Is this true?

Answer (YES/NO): NO